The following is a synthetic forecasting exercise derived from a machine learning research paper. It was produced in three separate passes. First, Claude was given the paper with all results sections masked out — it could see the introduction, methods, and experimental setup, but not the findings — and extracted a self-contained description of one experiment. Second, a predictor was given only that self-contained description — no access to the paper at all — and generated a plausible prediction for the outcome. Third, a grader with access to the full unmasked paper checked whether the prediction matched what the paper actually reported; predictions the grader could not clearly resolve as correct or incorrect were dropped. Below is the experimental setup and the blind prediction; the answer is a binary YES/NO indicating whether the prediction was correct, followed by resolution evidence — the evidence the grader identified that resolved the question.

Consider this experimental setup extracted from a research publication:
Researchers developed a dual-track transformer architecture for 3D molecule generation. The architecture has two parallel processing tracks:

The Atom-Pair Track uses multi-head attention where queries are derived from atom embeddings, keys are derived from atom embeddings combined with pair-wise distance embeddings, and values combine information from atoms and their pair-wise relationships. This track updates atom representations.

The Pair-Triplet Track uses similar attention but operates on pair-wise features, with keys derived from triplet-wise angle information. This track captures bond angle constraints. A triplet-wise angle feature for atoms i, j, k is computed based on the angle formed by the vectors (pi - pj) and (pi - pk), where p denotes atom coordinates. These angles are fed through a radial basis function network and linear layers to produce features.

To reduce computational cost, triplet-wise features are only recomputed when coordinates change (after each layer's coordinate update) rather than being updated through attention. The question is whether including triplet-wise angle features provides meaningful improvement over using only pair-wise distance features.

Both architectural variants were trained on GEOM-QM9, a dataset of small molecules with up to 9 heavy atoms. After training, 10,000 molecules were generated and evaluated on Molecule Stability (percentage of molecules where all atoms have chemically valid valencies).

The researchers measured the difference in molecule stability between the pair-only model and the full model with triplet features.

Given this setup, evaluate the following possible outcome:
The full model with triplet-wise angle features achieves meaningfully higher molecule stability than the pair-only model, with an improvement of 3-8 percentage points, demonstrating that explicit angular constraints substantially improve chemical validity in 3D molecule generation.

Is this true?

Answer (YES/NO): NO